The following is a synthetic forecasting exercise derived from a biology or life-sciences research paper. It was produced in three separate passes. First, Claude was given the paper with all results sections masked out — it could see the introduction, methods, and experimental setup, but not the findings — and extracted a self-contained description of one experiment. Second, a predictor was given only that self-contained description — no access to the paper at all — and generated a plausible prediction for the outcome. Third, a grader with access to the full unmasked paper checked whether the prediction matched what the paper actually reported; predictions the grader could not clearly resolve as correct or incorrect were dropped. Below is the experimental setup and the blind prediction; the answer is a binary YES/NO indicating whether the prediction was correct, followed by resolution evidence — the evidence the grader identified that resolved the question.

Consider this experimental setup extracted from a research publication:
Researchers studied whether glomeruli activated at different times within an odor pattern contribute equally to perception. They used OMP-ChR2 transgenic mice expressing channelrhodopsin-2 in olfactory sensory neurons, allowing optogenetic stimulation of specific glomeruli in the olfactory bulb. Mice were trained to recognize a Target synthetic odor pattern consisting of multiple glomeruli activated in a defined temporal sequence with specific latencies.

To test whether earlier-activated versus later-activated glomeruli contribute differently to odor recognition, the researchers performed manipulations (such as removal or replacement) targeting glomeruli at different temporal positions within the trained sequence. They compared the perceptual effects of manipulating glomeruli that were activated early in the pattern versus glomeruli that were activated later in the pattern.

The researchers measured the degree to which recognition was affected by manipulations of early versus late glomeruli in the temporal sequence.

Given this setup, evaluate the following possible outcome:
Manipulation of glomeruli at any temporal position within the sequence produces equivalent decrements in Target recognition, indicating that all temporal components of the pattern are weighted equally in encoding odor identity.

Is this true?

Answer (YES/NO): NO